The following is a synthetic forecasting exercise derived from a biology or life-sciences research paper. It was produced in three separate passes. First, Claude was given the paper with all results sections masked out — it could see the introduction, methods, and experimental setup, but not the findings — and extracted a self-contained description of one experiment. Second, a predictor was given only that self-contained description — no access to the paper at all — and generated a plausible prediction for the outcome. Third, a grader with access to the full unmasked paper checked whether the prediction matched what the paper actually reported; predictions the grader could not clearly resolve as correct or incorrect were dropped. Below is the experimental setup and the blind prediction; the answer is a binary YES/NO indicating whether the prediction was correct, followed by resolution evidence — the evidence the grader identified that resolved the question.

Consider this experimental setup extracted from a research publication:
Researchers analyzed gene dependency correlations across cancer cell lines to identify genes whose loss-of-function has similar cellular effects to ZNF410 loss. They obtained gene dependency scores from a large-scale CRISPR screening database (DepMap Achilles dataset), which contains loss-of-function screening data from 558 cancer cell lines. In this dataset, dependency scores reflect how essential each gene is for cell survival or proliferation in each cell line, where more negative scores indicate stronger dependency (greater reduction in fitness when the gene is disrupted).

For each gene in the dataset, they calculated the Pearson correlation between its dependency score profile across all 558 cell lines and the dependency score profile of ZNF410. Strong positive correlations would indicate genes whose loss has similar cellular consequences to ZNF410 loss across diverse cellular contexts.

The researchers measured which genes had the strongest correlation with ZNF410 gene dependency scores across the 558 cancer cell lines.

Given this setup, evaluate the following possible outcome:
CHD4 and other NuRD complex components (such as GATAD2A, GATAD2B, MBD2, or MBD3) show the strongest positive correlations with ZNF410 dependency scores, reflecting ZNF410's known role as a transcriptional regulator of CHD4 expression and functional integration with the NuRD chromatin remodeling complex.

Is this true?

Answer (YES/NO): NO